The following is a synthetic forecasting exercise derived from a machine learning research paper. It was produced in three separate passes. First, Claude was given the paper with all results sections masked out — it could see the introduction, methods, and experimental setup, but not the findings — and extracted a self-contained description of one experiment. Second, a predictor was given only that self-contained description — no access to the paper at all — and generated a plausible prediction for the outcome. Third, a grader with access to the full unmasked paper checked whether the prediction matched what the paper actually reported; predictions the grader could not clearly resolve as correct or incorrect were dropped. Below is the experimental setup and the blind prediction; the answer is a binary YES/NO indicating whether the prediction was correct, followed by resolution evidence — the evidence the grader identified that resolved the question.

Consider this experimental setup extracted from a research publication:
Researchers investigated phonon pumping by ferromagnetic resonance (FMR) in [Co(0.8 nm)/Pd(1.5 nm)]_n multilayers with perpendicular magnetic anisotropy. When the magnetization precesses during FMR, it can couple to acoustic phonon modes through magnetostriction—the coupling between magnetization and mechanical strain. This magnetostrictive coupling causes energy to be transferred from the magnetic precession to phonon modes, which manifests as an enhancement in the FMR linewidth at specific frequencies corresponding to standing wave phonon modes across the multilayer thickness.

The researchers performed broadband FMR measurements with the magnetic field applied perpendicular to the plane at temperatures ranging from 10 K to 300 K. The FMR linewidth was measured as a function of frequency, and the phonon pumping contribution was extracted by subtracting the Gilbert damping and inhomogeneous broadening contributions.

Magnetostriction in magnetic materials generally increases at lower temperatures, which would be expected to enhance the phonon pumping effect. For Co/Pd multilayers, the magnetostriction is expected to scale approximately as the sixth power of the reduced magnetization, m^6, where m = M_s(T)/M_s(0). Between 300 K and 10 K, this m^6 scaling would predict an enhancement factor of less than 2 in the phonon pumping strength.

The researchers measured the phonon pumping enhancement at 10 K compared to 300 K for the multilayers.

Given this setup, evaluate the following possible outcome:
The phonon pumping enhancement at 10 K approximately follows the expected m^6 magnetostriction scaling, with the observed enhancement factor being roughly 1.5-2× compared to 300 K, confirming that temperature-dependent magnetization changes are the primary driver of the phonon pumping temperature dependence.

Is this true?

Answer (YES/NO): NO